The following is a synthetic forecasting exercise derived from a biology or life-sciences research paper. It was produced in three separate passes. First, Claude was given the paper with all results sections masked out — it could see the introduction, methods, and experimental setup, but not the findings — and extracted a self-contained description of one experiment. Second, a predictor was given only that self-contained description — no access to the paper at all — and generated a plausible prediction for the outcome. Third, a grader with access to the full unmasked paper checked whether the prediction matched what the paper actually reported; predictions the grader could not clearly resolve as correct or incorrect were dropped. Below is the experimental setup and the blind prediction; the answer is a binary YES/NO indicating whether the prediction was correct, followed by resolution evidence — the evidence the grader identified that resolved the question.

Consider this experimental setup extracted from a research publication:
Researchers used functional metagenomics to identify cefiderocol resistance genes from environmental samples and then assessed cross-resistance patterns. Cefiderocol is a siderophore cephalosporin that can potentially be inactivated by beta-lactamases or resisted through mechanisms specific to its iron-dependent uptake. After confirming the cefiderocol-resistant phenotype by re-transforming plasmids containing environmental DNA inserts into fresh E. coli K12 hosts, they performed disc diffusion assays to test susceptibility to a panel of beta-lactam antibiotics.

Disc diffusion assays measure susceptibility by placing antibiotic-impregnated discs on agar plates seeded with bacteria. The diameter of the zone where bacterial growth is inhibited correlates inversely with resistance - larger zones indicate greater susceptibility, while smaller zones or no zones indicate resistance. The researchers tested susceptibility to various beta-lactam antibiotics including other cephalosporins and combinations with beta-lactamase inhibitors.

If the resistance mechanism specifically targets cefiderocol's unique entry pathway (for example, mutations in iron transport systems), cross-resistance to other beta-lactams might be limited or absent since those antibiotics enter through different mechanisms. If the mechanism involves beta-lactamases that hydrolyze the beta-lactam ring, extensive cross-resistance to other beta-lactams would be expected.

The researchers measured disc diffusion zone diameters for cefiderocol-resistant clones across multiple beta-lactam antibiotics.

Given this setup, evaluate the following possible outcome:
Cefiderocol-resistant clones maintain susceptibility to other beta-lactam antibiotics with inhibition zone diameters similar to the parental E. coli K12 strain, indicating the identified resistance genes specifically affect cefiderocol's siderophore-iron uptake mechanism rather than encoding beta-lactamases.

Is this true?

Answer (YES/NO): NO